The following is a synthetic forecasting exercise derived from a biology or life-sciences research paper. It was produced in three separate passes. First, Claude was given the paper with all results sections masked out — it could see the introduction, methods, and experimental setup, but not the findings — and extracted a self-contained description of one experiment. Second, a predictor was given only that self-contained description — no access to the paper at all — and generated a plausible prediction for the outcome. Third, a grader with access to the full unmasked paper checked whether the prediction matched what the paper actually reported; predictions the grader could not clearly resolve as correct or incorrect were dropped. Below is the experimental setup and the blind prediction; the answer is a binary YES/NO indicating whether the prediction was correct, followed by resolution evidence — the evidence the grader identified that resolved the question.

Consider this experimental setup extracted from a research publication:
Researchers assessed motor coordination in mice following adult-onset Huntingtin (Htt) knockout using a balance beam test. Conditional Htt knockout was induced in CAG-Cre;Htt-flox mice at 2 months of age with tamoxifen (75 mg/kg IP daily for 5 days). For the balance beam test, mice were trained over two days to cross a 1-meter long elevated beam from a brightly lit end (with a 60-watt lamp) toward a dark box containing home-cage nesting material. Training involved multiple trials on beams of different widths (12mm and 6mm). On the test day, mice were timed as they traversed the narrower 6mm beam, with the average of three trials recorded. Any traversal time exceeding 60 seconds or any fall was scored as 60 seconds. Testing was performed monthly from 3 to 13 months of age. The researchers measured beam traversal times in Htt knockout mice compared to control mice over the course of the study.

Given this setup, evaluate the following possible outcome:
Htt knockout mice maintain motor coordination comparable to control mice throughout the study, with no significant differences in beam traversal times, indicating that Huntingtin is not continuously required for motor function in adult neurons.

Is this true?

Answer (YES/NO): NO